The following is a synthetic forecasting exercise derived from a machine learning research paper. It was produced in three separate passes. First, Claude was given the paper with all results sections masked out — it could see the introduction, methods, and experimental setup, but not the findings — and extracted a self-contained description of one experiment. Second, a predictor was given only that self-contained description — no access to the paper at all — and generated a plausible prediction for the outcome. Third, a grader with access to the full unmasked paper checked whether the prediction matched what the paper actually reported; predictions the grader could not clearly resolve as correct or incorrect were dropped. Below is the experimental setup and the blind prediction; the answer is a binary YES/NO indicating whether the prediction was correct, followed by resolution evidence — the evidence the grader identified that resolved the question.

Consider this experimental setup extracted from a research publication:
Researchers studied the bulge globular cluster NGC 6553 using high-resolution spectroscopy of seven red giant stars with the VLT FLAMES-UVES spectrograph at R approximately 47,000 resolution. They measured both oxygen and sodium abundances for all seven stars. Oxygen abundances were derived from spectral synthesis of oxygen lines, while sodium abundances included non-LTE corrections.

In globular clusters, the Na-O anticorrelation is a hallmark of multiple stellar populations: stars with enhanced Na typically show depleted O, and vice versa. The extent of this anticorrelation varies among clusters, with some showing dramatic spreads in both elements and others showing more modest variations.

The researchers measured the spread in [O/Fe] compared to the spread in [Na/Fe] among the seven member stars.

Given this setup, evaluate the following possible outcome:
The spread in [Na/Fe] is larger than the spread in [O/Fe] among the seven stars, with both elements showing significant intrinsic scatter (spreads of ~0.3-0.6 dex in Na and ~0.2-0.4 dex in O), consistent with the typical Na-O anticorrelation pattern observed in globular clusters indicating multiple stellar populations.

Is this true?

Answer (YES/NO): NO